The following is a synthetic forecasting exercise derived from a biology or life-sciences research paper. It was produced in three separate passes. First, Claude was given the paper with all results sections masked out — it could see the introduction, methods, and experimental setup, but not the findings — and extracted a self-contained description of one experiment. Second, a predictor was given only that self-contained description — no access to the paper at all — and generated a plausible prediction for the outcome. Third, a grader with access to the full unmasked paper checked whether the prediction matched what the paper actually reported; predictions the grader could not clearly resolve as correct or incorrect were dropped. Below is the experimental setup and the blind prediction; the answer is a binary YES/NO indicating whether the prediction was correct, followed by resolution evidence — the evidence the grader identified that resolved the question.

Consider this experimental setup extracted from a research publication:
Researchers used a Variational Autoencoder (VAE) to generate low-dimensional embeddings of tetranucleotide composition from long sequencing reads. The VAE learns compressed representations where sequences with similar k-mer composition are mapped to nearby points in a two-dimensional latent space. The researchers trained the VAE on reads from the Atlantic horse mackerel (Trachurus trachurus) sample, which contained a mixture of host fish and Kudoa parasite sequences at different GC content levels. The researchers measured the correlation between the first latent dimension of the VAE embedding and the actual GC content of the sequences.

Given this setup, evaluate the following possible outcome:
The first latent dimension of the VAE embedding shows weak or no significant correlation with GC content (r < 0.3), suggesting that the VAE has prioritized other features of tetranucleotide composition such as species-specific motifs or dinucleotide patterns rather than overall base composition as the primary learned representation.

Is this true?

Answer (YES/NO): NO